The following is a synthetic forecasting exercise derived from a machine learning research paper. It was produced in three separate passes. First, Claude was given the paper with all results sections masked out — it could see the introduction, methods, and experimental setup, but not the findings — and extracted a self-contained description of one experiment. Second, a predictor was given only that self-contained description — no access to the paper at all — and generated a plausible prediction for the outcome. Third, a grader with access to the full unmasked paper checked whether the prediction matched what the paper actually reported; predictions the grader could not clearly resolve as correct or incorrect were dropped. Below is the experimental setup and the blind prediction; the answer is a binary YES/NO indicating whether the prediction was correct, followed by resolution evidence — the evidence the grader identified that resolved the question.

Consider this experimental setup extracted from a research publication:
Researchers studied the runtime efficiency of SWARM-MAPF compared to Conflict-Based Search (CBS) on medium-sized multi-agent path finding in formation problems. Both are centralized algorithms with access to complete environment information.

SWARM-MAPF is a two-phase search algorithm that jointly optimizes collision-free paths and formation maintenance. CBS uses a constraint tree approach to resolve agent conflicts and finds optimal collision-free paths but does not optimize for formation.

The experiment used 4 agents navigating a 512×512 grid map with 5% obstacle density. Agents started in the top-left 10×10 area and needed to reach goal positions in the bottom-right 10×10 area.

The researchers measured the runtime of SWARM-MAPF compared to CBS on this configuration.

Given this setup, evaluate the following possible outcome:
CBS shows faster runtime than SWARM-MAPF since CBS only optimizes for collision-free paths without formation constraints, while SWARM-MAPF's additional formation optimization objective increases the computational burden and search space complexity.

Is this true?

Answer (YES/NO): NO